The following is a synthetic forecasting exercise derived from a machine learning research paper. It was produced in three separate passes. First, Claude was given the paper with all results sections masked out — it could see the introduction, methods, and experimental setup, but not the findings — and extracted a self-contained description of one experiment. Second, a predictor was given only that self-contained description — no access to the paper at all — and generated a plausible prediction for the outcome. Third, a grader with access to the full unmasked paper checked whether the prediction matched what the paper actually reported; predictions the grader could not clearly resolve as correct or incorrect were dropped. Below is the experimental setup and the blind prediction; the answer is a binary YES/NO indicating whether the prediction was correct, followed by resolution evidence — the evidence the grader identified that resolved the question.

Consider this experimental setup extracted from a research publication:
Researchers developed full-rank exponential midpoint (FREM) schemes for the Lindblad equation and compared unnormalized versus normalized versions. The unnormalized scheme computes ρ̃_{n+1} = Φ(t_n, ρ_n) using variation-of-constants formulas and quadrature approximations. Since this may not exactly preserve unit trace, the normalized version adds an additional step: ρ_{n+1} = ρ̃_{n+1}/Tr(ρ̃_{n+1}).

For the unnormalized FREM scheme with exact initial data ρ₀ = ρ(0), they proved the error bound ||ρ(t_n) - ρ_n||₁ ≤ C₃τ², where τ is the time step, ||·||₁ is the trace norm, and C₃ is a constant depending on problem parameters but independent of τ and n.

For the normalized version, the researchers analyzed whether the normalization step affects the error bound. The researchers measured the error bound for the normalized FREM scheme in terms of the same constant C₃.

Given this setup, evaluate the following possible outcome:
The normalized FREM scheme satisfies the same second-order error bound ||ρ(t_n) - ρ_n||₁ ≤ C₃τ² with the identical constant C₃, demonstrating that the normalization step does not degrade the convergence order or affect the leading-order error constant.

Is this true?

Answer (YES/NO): NO